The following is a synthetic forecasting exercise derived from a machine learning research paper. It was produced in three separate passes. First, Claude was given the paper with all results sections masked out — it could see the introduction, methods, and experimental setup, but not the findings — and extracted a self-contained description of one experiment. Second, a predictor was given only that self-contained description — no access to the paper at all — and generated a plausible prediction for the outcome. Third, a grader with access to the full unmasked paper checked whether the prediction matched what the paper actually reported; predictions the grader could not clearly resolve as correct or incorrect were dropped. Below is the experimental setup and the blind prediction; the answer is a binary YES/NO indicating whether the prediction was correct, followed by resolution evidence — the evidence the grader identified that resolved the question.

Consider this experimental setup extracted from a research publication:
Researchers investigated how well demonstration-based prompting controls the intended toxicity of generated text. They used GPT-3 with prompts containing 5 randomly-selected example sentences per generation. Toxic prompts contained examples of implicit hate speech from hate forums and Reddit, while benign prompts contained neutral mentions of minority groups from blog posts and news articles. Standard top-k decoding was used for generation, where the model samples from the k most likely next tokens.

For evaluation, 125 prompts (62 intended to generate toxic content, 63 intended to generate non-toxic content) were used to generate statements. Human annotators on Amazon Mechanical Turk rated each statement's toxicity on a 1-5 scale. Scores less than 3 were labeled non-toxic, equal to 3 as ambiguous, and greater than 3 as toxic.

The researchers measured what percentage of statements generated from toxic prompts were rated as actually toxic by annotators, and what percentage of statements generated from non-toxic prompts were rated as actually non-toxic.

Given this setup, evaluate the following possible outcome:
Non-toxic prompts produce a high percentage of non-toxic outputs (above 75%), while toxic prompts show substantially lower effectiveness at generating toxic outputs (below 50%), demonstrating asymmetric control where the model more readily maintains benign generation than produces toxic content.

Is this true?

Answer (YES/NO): NO